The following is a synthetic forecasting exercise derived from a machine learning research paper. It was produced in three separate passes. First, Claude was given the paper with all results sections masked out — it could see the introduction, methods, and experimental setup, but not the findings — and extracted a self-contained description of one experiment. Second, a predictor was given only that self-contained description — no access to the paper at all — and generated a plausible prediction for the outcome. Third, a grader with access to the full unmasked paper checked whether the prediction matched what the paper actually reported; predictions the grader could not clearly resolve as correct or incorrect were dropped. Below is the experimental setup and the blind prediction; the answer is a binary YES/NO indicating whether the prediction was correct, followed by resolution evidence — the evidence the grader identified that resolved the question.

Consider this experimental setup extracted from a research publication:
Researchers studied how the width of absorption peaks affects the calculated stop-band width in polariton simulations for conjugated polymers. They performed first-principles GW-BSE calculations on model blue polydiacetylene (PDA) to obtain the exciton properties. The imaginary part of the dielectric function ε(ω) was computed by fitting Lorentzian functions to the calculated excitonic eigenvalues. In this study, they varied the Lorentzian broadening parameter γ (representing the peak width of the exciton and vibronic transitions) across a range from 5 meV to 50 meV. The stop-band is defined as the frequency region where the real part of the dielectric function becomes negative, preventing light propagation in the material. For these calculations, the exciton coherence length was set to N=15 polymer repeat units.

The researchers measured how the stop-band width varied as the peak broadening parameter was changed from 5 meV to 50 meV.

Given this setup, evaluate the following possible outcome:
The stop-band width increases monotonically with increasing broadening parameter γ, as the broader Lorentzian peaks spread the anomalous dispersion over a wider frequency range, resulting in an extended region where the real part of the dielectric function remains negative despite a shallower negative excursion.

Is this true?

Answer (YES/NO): NO